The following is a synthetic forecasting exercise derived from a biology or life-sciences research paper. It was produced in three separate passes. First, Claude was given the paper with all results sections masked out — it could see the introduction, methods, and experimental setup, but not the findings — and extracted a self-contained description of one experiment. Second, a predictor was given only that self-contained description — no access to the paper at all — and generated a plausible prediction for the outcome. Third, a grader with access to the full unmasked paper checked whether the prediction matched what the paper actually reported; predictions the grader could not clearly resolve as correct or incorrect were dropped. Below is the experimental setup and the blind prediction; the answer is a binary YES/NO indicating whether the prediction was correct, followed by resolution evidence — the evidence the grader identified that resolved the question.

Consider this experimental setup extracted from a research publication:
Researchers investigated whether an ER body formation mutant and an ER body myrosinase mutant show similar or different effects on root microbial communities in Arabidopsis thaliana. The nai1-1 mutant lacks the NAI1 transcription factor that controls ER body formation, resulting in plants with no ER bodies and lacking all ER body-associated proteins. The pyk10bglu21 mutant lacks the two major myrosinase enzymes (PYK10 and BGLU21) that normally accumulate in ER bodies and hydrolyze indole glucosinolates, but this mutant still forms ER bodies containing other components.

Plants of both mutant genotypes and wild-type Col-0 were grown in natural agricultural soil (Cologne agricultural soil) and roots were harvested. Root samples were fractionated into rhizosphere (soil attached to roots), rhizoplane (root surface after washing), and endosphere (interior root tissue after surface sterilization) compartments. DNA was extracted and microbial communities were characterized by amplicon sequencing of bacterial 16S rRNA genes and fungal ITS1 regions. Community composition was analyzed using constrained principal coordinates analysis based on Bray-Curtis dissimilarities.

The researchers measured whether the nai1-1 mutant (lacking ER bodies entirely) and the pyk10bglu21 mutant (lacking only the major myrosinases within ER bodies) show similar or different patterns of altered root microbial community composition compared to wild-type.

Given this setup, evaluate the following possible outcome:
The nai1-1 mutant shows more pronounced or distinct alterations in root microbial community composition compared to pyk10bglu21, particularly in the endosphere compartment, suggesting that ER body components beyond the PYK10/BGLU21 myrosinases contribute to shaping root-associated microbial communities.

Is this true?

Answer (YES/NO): NO